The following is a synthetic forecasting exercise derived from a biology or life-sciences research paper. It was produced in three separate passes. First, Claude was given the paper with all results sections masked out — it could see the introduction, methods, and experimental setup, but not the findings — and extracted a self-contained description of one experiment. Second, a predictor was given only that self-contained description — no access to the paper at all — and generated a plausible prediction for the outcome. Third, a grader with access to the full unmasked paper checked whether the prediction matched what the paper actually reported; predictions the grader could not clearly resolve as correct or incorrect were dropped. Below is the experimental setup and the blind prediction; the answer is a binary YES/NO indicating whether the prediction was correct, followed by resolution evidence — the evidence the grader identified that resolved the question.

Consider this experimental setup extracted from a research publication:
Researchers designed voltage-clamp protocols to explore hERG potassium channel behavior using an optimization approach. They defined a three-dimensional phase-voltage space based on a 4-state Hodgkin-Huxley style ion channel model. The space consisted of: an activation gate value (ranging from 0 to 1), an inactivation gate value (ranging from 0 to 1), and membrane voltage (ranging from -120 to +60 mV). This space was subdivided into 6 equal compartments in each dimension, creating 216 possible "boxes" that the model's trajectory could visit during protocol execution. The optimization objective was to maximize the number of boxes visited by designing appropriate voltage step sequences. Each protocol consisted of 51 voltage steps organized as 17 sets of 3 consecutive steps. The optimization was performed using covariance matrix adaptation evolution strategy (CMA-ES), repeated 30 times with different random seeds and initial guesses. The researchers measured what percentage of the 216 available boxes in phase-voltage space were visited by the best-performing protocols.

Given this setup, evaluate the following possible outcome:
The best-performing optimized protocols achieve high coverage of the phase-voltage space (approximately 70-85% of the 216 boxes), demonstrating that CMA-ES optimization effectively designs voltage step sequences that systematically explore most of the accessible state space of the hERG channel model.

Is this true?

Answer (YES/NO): NO